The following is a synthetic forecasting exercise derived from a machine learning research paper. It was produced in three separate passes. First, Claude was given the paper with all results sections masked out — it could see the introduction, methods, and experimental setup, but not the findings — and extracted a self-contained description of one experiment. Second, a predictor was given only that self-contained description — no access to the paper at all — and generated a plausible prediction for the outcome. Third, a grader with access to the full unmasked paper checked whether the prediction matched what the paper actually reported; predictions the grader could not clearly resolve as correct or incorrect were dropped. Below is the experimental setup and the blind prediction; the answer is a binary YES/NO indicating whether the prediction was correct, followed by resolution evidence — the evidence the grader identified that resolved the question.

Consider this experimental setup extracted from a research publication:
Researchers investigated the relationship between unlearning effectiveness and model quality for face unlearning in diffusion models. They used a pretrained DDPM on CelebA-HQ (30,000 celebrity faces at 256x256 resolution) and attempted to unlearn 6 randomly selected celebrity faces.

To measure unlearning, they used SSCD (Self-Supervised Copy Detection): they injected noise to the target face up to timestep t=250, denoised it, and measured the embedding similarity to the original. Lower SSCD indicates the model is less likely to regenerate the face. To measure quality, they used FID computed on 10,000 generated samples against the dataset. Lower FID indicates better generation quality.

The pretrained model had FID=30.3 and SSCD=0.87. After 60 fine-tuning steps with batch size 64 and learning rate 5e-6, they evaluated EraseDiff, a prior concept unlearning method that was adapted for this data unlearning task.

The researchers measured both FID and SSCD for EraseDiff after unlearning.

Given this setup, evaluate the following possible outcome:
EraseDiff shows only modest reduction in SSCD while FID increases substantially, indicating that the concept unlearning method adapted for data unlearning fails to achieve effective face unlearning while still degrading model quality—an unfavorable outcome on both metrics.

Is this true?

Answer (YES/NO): NO